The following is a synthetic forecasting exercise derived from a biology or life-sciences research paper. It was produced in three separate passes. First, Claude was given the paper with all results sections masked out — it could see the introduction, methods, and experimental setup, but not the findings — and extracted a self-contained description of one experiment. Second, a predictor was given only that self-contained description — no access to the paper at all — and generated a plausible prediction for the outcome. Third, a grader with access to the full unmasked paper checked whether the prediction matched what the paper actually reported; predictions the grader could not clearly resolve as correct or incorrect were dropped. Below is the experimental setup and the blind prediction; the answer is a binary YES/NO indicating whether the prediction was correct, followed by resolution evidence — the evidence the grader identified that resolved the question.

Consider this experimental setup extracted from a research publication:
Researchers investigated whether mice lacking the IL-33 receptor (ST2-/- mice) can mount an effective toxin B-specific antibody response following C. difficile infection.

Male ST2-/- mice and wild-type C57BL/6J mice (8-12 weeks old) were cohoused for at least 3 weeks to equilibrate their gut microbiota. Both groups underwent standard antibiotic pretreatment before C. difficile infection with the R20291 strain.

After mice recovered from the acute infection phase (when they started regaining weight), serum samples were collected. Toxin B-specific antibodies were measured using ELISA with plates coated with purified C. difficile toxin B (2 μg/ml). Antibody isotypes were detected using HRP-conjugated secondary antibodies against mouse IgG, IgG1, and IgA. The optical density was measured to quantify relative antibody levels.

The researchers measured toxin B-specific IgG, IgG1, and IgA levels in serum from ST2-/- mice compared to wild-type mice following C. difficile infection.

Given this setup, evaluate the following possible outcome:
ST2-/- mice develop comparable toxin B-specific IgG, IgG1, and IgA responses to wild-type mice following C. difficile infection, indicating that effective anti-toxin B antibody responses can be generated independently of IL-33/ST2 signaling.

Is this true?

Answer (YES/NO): NO